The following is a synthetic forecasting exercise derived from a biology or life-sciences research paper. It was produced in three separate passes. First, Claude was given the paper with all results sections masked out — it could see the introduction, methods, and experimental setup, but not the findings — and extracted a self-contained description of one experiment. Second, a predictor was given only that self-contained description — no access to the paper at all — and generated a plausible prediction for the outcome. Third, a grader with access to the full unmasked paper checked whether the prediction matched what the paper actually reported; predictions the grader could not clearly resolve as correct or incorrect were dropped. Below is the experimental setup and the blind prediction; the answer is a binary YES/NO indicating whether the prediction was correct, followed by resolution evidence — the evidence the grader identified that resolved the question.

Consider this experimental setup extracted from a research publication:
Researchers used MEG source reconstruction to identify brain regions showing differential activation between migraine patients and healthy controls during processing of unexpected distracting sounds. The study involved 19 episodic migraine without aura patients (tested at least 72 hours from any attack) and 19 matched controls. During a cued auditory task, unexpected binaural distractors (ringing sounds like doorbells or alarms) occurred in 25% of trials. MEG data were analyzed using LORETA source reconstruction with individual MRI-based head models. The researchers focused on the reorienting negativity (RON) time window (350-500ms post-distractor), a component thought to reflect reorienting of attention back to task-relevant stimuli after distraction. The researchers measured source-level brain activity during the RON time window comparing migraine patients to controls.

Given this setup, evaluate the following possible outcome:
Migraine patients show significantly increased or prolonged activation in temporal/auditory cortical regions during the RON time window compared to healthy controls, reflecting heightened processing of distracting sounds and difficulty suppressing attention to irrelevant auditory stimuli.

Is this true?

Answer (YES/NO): NO